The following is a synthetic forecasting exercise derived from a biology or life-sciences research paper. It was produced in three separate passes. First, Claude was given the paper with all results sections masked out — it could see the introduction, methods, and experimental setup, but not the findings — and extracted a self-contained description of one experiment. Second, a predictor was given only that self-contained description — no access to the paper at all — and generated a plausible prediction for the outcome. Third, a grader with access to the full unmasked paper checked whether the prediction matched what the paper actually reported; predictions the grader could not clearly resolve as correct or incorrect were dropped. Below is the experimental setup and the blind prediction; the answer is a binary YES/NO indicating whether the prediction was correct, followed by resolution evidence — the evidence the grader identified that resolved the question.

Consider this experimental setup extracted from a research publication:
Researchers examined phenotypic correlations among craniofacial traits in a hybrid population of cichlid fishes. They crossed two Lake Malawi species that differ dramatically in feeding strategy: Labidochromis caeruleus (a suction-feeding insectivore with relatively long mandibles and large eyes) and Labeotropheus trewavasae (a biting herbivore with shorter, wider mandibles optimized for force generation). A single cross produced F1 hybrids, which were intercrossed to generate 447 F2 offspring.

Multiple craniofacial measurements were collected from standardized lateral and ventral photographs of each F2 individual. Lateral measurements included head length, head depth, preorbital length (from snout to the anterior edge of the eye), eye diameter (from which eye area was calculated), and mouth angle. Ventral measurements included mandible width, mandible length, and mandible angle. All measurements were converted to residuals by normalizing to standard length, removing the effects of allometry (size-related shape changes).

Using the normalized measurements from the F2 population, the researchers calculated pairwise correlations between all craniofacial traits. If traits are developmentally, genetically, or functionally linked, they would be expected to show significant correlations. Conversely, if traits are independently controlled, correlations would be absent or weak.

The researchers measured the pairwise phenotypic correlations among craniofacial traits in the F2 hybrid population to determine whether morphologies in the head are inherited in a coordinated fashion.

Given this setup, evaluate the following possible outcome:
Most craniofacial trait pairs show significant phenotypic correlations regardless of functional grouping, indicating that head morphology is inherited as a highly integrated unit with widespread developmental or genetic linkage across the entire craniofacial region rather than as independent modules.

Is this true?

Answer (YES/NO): NO